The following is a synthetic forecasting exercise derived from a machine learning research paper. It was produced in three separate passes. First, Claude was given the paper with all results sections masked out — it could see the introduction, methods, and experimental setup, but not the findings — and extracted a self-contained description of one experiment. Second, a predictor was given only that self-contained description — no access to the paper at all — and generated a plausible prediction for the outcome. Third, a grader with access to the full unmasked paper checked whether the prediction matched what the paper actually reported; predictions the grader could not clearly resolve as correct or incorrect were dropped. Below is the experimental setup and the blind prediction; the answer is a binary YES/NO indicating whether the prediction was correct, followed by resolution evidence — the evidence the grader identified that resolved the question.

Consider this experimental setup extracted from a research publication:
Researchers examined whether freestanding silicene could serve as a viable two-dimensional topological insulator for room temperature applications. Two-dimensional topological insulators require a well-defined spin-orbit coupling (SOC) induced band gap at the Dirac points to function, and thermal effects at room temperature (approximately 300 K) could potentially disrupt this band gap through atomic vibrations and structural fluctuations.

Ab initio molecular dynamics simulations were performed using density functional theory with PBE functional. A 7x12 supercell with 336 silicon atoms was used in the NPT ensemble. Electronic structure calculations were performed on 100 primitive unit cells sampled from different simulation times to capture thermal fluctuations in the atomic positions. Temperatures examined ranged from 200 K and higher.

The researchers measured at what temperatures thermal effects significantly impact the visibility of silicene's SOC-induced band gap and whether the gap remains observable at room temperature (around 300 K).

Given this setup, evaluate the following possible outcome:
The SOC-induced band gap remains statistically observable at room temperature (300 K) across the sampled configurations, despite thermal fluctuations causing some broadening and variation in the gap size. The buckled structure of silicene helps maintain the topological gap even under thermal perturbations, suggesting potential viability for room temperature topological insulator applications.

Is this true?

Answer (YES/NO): NO